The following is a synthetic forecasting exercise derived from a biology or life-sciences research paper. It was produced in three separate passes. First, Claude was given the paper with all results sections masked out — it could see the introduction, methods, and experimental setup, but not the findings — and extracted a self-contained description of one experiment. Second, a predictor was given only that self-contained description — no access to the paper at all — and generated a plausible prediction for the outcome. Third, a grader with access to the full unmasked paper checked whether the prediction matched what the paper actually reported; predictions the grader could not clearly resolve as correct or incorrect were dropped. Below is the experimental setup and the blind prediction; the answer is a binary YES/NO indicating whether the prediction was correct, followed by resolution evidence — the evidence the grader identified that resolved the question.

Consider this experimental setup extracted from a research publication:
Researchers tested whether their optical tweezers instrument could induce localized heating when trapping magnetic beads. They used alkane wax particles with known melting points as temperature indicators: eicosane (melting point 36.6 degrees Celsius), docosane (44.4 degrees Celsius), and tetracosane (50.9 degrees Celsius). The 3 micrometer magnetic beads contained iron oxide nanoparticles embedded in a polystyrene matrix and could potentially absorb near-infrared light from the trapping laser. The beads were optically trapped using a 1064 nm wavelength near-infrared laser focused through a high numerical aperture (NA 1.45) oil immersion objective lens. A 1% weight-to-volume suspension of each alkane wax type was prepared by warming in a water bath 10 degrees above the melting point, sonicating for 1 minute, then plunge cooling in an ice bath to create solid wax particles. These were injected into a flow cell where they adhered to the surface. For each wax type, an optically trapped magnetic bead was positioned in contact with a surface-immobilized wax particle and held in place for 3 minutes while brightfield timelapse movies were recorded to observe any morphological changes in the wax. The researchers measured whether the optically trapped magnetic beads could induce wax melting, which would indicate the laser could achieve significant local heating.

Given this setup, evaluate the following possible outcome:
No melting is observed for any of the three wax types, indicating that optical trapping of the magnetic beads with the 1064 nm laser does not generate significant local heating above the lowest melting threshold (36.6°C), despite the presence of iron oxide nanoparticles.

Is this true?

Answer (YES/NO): NO